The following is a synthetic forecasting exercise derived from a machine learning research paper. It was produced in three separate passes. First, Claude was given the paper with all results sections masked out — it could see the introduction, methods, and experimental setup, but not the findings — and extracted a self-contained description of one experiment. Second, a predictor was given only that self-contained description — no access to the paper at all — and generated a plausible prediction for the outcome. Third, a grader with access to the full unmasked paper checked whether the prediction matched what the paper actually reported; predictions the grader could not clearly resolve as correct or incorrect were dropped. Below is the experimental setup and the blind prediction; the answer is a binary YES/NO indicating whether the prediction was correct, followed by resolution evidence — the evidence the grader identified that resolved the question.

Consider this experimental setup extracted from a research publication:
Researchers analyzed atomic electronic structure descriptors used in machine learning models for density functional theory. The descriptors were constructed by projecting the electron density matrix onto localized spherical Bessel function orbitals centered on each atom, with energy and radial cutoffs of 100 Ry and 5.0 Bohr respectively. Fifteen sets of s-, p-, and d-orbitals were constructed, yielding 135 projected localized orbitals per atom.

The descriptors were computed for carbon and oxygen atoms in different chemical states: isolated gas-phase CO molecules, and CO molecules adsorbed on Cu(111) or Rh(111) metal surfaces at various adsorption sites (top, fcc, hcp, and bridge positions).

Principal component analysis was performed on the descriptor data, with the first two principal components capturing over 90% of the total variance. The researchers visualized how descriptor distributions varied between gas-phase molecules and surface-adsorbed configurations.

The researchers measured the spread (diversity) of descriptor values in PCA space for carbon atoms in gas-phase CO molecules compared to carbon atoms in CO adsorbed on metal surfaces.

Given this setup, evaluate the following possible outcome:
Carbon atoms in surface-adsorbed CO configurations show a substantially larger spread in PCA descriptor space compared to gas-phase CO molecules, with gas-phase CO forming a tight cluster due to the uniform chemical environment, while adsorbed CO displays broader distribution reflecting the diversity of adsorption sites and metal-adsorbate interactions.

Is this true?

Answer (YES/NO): YES